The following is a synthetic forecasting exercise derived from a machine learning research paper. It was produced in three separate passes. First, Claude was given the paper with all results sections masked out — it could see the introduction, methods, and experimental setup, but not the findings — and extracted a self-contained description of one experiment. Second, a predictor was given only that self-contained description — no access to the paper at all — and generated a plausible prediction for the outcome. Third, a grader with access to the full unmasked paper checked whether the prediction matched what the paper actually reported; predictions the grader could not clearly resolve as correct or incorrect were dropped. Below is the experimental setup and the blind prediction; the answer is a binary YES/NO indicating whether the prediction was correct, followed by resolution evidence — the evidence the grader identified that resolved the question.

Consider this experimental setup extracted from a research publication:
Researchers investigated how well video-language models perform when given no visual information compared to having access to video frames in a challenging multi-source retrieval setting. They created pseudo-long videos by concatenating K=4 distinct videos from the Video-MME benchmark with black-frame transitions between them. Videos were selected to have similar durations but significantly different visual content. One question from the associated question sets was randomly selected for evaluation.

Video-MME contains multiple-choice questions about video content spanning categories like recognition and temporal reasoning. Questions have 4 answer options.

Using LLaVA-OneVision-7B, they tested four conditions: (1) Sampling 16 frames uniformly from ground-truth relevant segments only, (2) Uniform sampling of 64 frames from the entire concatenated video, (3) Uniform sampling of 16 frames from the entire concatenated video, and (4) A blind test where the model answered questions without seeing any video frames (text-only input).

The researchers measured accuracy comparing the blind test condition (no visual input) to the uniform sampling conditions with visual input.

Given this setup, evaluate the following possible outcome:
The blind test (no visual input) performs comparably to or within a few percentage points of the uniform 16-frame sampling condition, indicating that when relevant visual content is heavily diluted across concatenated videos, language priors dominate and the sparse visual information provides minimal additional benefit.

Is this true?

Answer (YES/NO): NO